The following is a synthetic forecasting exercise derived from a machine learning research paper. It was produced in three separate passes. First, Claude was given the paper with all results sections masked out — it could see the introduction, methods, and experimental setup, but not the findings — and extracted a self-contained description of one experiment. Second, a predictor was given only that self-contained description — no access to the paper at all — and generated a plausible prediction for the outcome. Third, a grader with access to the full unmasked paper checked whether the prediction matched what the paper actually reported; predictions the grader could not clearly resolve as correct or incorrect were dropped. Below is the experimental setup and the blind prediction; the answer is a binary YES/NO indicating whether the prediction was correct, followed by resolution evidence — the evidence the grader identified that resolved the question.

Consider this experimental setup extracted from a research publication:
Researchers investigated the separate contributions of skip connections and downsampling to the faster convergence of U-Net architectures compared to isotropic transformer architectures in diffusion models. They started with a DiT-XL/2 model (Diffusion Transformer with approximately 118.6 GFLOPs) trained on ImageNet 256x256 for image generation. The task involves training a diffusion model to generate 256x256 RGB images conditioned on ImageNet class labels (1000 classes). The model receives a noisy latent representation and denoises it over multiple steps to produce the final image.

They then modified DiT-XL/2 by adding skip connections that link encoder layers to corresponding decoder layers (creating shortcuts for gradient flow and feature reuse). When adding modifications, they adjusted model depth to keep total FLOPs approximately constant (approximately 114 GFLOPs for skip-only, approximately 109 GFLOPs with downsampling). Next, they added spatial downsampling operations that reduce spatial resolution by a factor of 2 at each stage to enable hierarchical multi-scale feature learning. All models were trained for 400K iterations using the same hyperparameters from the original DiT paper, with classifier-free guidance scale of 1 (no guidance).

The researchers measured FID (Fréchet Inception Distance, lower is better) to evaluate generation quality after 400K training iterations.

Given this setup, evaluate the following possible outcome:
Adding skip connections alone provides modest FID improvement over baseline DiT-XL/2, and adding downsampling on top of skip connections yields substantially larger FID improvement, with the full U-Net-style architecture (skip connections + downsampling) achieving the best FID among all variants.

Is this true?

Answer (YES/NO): YES